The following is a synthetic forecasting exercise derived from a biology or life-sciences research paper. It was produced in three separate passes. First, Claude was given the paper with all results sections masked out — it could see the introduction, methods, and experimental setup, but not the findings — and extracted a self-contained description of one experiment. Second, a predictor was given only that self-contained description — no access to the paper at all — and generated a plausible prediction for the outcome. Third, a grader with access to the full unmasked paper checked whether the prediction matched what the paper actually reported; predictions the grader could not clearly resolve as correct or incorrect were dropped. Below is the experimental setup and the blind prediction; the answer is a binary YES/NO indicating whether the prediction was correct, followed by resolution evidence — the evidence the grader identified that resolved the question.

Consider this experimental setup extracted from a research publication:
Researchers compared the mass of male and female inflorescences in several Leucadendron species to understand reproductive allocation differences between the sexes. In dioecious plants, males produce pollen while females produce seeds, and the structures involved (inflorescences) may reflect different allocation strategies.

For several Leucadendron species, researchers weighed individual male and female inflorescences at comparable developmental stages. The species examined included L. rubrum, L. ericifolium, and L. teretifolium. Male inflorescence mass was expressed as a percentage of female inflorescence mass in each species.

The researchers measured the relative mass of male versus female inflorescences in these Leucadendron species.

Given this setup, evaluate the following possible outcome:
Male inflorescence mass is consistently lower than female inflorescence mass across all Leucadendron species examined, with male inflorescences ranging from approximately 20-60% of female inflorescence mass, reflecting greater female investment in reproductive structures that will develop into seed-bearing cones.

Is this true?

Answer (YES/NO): NO